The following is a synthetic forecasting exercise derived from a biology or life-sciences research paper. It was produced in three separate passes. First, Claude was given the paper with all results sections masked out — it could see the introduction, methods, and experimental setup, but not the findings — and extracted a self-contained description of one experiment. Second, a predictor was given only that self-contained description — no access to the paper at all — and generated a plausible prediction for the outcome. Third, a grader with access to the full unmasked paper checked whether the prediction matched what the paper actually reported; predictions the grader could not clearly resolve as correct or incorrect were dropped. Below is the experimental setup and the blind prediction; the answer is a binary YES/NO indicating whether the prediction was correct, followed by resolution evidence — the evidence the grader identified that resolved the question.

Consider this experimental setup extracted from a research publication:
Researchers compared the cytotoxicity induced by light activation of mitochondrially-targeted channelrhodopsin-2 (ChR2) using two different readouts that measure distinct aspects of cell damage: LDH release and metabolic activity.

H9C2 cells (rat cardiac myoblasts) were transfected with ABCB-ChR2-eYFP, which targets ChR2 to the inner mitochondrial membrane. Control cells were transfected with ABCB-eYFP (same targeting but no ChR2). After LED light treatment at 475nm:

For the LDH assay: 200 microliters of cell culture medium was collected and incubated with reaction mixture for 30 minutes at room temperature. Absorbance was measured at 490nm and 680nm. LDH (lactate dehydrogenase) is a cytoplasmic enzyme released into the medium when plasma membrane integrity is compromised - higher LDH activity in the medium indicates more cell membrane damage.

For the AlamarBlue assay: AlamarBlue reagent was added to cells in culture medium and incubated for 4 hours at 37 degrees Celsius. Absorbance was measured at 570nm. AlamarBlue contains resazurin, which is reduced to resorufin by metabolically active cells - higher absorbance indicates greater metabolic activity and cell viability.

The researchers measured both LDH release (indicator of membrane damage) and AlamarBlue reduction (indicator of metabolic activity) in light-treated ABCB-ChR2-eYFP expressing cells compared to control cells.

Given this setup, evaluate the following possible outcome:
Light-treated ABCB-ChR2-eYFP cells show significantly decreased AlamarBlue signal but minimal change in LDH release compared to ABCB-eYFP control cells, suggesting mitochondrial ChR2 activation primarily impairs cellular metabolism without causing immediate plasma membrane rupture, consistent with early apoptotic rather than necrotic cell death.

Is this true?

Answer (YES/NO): NO